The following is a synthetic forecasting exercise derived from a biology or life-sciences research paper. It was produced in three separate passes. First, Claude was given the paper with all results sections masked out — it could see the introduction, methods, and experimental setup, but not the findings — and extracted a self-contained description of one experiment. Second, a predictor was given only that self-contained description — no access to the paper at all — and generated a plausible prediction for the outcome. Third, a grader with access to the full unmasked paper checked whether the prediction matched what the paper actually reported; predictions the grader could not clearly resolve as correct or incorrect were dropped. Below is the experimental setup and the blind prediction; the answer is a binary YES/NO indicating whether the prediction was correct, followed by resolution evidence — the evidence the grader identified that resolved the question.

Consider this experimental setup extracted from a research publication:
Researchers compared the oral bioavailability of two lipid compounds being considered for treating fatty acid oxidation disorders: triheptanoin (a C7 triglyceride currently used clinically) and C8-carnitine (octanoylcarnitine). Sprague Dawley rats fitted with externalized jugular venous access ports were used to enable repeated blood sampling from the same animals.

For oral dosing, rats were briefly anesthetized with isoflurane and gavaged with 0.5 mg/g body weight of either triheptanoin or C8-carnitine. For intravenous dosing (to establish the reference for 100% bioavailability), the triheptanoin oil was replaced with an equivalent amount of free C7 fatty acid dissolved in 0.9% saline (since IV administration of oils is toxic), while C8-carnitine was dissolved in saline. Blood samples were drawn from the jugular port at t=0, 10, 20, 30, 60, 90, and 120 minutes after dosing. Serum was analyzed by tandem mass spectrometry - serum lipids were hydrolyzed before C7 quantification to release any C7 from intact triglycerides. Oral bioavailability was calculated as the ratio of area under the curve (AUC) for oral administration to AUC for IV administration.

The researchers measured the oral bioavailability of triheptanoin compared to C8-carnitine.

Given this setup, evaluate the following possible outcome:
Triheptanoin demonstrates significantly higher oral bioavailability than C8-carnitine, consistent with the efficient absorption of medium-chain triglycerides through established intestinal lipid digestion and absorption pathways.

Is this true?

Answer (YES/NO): NO